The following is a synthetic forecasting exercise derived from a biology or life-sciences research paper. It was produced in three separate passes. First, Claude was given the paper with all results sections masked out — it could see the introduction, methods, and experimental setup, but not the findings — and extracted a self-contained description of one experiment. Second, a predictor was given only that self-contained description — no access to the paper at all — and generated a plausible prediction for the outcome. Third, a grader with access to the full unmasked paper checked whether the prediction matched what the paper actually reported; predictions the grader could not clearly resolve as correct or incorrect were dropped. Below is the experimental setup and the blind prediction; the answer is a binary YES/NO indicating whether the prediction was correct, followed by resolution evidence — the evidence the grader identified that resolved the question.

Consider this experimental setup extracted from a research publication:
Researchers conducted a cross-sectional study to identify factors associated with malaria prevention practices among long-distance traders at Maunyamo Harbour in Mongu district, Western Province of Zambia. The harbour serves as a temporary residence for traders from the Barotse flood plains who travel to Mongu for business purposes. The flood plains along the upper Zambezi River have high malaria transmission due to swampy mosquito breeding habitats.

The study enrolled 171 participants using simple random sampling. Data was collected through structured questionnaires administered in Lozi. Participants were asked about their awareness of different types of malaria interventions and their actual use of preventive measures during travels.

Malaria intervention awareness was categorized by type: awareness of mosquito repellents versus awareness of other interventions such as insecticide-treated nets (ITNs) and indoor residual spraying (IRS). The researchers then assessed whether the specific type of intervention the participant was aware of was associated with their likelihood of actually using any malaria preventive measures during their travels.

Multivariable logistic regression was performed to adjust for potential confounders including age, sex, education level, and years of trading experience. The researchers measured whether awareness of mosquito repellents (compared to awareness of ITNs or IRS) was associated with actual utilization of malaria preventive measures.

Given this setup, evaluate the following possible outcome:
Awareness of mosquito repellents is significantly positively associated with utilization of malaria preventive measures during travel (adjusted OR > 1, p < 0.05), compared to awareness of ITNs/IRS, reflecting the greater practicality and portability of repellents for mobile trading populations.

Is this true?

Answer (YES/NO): YES